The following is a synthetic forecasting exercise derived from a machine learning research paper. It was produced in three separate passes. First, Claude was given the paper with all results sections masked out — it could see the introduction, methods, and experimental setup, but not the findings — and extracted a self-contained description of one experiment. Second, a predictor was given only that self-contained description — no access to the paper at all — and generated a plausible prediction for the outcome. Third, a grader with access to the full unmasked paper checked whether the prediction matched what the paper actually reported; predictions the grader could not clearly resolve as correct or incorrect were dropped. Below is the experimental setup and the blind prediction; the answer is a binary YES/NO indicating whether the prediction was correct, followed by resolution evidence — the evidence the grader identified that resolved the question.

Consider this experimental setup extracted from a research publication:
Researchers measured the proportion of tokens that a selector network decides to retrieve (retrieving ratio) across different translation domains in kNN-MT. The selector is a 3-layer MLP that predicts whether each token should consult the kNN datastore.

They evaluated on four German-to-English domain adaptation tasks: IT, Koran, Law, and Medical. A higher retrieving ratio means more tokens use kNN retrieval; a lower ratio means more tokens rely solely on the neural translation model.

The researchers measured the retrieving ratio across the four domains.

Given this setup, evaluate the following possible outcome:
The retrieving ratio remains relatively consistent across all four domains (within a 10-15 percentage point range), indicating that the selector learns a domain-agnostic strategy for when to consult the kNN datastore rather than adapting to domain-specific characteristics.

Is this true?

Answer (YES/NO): YES